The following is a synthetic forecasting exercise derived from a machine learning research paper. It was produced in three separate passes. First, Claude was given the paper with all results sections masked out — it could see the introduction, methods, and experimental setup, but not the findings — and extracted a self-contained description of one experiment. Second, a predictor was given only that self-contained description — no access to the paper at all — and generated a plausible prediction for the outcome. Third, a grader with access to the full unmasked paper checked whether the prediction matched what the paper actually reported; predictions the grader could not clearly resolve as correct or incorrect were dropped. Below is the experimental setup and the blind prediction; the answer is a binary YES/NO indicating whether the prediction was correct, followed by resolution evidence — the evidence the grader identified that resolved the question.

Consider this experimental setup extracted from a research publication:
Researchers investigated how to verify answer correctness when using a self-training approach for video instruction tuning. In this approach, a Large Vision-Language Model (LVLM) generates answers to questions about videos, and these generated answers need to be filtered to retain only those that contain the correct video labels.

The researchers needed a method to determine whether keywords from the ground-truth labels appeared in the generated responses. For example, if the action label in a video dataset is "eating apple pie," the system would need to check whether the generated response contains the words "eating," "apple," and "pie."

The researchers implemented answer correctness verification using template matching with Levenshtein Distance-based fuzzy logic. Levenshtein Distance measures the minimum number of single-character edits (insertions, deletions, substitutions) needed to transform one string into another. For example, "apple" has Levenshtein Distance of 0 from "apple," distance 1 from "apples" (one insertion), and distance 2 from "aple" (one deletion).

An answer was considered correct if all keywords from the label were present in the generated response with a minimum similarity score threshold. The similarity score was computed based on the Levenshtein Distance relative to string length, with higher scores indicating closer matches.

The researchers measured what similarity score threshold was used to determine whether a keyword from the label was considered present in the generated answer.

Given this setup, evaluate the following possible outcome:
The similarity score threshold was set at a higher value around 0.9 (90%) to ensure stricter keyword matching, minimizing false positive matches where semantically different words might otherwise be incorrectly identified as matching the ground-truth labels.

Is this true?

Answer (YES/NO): NO